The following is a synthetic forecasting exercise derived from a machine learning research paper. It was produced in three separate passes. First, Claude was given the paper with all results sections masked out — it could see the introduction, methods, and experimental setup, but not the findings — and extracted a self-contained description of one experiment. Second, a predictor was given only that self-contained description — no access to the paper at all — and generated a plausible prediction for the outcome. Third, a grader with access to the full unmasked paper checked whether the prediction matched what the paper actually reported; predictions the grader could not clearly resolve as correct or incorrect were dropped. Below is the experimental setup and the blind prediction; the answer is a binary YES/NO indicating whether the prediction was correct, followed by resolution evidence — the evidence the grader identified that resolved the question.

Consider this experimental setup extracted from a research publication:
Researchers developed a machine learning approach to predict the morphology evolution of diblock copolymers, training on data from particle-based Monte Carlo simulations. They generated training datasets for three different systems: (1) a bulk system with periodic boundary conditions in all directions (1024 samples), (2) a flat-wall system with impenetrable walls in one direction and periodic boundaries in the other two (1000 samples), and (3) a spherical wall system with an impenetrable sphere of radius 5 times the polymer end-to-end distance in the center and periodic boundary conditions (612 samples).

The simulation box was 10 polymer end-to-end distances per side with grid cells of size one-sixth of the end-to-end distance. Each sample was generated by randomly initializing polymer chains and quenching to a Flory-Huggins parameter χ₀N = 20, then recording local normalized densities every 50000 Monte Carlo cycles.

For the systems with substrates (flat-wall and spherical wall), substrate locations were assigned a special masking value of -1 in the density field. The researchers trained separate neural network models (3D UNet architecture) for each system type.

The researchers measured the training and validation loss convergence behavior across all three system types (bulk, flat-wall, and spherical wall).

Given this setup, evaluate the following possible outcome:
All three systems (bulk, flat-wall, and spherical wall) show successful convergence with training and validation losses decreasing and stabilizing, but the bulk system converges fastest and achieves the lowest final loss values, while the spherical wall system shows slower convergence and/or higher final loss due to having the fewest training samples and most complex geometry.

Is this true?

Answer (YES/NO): NO